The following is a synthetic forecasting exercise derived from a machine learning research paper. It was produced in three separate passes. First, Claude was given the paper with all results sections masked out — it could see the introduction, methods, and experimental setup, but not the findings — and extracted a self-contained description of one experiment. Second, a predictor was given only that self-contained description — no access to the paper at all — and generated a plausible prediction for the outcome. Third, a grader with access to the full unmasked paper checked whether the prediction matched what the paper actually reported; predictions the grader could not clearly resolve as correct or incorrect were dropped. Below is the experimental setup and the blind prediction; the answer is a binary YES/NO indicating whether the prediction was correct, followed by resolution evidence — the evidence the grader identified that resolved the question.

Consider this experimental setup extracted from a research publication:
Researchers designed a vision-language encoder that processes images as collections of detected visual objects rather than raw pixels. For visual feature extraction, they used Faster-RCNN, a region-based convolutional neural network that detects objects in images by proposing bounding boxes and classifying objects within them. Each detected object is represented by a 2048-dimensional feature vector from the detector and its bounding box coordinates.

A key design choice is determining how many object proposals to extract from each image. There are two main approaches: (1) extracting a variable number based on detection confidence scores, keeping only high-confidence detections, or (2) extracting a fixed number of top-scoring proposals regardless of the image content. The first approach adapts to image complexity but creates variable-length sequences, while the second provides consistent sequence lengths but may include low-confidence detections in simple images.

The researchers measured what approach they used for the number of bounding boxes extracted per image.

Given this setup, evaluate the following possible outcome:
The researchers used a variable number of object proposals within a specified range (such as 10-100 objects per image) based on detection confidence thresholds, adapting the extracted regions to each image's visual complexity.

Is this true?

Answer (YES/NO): NO